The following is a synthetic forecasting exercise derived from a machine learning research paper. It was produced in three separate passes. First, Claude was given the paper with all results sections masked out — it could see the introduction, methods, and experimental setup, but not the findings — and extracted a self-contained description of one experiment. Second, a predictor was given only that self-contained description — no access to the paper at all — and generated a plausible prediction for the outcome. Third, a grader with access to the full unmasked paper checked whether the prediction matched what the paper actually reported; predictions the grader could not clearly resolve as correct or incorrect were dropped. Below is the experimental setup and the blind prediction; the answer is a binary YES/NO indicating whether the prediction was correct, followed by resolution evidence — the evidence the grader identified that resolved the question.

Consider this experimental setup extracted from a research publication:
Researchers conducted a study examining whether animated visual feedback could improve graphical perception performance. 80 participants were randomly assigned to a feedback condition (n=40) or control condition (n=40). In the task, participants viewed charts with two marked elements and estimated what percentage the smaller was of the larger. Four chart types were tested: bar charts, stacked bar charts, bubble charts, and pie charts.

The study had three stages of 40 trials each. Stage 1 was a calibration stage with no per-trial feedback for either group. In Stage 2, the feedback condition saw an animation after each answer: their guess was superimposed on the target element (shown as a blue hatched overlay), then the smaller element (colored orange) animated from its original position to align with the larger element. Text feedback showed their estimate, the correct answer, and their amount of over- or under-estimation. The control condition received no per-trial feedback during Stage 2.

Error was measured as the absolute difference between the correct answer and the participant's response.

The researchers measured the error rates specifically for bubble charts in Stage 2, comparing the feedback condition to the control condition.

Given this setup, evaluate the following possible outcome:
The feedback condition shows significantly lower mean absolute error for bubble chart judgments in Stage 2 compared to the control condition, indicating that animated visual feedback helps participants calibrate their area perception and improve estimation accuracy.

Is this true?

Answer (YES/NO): YES